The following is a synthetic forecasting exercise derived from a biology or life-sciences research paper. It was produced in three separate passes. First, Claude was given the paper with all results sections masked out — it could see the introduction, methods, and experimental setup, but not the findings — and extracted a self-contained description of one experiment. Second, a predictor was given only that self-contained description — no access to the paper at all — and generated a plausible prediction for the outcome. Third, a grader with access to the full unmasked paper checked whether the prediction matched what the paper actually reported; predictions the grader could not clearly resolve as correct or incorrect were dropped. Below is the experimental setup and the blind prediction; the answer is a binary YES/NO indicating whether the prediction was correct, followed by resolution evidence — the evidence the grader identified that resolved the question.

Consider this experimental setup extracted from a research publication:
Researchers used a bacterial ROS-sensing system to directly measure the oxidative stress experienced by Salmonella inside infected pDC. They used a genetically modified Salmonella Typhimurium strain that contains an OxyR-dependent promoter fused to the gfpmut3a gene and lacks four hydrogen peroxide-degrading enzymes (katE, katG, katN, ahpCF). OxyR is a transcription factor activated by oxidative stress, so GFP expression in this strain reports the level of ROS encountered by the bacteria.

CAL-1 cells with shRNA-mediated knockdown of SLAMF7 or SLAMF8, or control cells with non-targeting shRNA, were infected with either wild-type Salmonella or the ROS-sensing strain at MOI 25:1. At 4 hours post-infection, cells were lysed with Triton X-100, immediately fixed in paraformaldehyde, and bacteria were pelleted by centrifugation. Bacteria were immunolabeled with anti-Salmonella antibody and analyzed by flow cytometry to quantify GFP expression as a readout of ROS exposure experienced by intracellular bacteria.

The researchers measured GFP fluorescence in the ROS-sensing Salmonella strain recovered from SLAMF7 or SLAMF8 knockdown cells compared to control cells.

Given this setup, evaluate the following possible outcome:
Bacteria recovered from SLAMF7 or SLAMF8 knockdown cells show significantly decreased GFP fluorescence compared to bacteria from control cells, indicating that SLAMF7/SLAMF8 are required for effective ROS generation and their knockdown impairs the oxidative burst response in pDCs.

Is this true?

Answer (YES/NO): NO